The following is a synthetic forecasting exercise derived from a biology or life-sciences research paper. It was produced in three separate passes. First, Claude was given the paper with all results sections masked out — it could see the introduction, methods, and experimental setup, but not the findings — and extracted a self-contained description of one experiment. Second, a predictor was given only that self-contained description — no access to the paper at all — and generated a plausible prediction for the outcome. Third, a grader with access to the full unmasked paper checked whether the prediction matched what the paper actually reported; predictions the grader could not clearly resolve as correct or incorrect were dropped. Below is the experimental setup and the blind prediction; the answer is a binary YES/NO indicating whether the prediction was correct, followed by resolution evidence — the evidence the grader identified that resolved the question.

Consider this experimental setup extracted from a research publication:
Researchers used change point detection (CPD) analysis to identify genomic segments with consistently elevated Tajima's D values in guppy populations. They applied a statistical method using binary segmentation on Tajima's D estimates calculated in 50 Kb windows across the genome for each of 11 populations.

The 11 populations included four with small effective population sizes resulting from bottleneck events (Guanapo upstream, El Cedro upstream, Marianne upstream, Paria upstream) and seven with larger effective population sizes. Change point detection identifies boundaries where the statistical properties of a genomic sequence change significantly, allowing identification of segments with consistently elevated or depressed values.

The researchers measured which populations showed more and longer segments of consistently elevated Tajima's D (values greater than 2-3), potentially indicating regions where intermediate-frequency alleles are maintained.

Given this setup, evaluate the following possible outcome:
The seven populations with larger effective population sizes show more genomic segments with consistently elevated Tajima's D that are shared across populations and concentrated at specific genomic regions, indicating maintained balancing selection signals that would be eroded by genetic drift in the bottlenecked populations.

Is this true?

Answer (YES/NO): NO